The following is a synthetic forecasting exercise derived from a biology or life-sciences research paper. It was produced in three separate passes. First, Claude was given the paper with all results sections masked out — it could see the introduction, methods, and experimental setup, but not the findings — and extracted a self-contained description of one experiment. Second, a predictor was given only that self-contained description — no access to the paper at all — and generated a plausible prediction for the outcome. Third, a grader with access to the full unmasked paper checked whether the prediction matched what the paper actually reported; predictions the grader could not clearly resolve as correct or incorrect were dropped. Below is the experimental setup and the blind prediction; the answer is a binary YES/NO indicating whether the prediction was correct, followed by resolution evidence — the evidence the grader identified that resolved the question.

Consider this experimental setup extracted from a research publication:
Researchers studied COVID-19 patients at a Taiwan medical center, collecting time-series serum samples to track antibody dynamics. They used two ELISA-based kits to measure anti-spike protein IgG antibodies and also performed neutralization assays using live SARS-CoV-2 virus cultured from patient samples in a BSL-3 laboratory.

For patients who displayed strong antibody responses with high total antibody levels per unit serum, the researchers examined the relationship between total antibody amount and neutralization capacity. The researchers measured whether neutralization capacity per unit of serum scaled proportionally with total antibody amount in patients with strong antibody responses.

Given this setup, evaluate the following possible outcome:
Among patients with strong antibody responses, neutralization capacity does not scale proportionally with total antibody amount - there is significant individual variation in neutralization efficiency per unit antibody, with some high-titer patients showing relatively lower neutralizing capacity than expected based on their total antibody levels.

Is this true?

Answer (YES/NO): NO